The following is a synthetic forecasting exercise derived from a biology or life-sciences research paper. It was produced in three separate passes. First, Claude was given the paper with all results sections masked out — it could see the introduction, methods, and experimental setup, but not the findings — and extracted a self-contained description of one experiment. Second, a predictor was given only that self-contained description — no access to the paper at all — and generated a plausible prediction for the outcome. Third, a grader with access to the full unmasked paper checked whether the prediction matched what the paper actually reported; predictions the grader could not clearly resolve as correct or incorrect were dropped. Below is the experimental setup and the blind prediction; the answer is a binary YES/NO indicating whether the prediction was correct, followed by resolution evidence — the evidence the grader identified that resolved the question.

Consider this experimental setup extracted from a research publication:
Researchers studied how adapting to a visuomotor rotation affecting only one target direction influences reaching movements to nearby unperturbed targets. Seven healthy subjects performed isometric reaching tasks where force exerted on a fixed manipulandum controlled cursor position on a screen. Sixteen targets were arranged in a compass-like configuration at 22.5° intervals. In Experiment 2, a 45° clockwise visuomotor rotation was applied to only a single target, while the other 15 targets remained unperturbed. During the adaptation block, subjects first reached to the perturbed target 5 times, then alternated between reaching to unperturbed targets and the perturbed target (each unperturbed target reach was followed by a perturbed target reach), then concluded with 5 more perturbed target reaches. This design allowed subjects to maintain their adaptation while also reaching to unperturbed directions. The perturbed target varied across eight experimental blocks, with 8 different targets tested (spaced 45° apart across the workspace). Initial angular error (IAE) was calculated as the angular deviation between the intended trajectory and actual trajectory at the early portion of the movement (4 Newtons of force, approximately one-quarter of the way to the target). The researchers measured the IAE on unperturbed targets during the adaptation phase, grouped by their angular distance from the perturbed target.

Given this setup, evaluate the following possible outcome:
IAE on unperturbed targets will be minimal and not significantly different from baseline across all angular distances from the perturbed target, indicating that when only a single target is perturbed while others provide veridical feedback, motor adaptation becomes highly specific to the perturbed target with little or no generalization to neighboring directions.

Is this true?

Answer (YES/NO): NO